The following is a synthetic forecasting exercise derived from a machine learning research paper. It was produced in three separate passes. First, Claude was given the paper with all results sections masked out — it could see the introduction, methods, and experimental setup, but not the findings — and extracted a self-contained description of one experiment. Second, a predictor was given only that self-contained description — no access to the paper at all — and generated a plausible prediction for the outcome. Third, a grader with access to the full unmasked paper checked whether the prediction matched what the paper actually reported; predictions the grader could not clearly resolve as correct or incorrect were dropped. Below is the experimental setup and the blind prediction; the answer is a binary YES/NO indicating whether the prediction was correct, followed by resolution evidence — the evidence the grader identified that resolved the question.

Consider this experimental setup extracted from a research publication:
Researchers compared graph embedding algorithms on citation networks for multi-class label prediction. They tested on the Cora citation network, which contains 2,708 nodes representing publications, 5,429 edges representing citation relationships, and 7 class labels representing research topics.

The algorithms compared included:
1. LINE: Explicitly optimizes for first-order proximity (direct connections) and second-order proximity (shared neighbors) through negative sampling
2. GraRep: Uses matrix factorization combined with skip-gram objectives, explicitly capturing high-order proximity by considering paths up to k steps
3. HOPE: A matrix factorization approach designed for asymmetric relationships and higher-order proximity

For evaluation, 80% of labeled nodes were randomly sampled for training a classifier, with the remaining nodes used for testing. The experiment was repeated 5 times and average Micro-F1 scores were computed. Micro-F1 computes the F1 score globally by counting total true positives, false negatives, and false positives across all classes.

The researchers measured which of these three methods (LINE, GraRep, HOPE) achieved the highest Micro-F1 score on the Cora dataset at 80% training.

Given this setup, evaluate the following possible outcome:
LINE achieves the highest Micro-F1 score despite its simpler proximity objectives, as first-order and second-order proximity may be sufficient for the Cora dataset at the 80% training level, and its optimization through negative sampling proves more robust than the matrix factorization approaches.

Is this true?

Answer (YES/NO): YES